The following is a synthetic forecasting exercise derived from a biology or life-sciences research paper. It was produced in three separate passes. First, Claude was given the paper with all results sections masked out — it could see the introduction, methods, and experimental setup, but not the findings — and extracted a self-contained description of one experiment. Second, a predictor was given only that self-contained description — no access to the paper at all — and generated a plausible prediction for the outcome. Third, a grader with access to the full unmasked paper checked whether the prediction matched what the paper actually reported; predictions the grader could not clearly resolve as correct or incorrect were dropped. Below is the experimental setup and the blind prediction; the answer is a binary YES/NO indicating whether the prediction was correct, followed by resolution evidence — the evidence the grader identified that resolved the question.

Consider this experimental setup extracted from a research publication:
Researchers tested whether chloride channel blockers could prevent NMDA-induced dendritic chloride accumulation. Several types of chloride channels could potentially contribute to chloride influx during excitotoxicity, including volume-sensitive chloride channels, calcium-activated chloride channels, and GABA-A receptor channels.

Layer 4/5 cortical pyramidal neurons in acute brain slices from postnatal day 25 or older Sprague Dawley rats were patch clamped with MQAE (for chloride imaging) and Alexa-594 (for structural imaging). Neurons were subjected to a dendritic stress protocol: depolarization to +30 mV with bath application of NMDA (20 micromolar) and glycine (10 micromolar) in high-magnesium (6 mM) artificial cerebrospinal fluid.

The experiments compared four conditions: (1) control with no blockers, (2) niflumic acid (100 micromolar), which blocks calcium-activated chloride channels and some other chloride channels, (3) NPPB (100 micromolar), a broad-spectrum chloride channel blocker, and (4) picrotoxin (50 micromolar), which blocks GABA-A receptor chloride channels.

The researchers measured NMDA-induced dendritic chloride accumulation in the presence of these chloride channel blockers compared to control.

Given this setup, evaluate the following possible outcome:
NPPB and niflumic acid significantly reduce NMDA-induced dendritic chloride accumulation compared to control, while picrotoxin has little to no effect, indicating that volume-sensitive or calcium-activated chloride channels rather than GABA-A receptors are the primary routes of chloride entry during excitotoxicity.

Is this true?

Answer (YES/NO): NO